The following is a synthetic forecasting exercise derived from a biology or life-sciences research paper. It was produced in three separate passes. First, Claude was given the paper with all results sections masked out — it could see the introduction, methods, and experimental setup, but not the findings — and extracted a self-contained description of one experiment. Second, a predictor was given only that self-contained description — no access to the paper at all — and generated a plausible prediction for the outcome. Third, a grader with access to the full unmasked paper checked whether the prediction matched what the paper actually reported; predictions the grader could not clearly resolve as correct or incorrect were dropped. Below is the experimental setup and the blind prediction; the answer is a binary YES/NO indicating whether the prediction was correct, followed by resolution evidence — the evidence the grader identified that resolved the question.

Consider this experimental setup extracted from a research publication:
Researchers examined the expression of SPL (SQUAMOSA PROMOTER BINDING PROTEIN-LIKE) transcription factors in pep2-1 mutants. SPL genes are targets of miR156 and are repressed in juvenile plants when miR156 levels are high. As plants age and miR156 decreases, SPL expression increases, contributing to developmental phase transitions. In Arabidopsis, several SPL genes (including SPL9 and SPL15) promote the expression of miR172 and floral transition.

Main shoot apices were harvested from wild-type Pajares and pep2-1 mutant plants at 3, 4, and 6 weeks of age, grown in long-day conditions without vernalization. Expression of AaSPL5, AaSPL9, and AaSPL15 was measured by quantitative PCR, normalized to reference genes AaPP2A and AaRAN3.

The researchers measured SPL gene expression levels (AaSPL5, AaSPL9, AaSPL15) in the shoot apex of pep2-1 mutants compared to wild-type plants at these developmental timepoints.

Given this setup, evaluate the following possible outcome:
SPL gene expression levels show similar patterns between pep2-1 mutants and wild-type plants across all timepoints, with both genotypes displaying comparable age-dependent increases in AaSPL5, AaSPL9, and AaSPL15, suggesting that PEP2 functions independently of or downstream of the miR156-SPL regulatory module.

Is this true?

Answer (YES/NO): NO